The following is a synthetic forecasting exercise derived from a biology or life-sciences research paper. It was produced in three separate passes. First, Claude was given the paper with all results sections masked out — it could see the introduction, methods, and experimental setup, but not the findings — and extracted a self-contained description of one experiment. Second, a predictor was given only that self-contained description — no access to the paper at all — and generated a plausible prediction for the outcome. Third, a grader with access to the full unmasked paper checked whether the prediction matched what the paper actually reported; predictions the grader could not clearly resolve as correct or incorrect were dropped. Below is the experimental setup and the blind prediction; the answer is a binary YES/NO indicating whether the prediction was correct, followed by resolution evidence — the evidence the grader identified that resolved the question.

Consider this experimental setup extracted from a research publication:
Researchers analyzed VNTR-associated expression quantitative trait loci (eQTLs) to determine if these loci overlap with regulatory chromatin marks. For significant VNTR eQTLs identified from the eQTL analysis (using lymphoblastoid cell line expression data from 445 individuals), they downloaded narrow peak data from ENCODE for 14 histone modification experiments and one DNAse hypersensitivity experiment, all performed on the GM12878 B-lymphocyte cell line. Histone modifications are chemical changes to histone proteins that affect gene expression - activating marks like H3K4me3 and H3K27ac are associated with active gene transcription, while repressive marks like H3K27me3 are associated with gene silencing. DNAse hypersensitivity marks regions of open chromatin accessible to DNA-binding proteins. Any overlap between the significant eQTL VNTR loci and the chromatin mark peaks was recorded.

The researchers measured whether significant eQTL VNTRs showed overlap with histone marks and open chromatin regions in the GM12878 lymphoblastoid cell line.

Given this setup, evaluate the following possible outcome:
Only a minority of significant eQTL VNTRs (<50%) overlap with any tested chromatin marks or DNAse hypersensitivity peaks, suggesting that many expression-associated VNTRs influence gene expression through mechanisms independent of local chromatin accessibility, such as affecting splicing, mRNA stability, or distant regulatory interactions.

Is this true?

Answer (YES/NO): YES